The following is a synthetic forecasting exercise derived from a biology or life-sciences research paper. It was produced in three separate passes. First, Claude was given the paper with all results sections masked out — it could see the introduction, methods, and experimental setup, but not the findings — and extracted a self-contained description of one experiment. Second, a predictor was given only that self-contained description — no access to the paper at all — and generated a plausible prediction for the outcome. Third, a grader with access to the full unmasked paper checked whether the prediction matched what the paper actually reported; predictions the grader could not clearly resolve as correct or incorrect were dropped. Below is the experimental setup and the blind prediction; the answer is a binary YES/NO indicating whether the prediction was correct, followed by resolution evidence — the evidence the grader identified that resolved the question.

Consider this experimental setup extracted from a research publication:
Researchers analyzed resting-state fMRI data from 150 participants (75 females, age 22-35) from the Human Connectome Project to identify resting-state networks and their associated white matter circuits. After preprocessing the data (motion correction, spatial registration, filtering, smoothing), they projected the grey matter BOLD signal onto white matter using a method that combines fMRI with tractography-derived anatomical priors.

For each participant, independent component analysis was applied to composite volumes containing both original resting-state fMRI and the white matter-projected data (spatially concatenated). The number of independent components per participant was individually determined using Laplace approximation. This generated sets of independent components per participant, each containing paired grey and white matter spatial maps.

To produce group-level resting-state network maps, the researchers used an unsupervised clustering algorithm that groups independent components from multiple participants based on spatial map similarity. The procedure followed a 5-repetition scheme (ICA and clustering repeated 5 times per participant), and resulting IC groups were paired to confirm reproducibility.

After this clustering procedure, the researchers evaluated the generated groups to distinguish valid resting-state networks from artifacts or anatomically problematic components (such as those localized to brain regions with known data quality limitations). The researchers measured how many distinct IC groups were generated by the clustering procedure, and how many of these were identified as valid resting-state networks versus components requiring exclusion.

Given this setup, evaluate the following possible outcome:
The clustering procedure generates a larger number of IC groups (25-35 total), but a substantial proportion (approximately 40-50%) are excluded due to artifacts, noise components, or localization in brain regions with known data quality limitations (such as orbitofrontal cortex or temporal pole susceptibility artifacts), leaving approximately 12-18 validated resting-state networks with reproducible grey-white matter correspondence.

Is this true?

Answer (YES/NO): NO